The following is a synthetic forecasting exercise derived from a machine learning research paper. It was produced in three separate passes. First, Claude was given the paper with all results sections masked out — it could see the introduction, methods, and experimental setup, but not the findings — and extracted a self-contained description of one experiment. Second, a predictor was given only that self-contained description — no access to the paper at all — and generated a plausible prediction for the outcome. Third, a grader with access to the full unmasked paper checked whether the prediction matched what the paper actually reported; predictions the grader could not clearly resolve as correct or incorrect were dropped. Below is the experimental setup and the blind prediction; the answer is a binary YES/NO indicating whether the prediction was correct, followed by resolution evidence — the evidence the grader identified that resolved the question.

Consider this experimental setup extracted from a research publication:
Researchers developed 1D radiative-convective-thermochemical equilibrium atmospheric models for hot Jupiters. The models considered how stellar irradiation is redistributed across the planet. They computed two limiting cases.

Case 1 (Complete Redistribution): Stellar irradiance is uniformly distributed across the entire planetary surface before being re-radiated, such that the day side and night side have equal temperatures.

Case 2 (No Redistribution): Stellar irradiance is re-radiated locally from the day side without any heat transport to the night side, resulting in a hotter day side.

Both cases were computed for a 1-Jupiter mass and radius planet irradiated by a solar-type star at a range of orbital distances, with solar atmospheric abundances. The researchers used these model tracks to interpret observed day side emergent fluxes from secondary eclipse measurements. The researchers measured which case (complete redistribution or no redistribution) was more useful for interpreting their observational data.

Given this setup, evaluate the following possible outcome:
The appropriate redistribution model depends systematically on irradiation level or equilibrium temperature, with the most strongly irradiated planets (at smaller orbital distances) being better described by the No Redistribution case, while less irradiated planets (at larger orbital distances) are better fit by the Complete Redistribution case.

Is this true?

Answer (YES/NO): NO